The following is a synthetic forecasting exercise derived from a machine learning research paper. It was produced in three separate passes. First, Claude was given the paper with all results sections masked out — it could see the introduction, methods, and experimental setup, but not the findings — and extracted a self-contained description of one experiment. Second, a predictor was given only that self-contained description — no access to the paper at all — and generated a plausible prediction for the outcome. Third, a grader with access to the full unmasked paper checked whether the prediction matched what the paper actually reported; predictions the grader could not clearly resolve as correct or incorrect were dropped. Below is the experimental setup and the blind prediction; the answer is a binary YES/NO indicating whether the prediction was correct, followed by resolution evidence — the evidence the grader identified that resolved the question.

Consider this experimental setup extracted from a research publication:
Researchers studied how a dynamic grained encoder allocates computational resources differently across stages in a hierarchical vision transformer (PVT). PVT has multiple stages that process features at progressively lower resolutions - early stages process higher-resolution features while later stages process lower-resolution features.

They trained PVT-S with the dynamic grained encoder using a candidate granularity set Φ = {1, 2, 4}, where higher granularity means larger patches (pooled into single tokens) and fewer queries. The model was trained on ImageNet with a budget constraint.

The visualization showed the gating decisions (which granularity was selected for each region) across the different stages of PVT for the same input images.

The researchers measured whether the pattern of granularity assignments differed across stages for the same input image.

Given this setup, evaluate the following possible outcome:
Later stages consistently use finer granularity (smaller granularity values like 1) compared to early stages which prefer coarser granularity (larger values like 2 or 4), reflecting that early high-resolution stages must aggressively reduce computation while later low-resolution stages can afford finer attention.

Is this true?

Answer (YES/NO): NO